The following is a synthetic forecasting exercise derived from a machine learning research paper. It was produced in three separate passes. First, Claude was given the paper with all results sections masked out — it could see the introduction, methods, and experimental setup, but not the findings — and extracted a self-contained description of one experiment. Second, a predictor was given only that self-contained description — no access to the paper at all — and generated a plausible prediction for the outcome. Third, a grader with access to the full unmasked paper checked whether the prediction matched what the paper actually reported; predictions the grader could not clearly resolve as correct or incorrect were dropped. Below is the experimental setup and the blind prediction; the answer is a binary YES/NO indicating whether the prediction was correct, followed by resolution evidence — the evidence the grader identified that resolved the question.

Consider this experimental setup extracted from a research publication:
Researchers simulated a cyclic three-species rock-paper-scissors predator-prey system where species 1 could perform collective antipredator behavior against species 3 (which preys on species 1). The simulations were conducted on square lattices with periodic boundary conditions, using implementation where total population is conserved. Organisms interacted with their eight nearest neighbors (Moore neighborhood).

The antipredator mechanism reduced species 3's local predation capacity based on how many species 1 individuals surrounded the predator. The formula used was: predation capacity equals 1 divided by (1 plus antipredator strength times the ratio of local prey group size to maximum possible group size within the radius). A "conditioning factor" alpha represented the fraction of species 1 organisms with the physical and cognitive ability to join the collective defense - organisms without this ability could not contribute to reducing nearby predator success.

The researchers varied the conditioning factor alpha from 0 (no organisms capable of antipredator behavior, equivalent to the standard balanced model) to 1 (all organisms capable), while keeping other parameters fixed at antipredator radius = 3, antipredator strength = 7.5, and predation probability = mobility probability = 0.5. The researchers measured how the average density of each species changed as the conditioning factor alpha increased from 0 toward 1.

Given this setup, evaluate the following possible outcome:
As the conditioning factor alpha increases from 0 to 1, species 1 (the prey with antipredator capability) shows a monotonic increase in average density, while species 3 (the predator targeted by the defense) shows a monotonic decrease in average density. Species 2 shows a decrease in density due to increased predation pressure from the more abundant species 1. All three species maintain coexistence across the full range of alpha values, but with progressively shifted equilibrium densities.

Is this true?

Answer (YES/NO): NO